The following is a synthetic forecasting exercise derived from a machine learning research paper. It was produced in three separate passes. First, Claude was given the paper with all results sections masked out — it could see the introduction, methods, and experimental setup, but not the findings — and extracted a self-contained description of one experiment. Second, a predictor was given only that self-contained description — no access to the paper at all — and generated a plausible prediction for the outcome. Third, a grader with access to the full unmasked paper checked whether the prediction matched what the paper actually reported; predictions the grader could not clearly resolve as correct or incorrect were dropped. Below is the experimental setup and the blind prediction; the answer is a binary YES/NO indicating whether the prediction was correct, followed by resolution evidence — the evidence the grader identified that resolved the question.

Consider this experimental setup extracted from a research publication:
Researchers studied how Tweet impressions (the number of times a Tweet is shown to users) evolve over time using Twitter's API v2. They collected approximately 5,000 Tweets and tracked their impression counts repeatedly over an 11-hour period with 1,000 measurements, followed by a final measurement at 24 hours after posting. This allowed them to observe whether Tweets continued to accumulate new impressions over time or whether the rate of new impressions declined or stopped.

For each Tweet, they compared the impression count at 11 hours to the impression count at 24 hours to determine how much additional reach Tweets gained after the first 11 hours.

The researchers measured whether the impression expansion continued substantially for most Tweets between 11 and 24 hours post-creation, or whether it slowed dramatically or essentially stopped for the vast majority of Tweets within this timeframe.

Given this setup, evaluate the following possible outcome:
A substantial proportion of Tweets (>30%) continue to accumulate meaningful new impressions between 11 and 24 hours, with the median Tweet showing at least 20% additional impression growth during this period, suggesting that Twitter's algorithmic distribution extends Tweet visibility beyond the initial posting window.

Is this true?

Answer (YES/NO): NO